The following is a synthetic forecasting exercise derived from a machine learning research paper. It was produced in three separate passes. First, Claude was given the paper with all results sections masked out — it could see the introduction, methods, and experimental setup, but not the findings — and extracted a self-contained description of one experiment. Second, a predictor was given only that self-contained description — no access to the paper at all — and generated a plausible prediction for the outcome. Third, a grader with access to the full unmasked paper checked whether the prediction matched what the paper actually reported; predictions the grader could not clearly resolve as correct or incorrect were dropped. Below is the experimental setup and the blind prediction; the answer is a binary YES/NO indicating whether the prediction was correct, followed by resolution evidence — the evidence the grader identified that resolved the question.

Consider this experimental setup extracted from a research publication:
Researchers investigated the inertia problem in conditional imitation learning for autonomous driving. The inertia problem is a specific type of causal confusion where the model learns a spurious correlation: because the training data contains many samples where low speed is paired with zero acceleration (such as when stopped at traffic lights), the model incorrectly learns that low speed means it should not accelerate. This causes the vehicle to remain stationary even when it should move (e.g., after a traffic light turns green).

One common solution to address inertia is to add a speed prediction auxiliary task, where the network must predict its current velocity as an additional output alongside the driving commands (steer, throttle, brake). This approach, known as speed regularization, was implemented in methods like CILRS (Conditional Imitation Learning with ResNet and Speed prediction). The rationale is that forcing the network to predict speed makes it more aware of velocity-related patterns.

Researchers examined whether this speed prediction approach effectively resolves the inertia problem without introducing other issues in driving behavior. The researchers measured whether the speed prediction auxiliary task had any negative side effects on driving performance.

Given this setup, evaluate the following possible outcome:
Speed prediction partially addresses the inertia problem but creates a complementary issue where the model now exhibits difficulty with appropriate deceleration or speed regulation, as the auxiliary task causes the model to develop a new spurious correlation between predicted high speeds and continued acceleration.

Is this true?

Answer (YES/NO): NO